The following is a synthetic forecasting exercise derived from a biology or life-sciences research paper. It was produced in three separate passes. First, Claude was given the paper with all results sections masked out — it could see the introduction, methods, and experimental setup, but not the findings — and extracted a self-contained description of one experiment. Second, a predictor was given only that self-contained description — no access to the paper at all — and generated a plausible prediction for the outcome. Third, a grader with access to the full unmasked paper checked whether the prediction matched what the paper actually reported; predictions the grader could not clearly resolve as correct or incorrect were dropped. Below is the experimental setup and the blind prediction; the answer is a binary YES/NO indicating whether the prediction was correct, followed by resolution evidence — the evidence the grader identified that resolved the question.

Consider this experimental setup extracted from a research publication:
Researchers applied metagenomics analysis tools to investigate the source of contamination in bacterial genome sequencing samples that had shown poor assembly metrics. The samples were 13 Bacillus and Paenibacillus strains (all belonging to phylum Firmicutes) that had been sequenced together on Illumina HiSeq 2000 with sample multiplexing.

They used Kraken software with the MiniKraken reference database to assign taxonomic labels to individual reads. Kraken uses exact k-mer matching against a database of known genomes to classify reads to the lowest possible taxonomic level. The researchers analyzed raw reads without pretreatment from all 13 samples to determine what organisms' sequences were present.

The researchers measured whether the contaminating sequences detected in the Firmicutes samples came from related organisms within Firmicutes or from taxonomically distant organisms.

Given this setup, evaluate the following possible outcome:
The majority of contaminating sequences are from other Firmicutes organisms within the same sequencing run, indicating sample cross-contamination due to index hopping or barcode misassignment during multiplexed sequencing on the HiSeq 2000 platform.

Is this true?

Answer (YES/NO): NO